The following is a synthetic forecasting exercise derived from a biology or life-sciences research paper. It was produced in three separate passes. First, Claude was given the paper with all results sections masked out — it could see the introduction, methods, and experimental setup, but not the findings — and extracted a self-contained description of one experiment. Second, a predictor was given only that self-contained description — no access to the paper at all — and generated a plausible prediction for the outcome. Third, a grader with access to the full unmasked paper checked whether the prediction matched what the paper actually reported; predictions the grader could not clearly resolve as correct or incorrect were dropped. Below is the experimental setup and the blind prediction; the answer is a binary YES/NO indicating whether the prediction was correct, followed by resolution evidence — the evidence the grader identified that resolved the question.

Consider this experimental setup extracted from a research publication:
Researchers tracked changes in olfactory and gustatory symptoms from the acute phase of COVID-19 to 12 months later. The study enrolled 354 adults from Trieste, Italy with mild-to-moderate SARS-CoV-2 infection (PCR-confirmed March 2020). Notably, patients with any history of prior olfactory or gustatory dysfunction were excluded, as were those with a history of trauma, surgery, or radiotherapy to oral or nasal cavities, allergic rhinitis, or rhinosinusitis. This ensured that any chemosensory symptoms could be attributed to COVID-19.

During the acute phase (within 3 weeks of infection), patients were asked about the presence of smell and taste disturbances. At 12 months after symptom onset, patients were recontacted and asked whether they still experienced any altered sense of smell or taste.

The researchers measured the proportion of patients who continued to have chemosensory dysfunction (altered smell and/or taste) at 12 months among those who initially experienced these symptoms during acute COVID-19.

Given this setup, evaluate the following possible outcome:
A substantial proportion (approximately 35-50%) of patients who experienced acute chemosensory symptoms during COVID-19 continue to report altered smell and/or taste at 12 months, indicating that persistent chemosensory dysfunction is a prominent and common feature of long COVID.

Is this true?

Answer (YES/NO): NO